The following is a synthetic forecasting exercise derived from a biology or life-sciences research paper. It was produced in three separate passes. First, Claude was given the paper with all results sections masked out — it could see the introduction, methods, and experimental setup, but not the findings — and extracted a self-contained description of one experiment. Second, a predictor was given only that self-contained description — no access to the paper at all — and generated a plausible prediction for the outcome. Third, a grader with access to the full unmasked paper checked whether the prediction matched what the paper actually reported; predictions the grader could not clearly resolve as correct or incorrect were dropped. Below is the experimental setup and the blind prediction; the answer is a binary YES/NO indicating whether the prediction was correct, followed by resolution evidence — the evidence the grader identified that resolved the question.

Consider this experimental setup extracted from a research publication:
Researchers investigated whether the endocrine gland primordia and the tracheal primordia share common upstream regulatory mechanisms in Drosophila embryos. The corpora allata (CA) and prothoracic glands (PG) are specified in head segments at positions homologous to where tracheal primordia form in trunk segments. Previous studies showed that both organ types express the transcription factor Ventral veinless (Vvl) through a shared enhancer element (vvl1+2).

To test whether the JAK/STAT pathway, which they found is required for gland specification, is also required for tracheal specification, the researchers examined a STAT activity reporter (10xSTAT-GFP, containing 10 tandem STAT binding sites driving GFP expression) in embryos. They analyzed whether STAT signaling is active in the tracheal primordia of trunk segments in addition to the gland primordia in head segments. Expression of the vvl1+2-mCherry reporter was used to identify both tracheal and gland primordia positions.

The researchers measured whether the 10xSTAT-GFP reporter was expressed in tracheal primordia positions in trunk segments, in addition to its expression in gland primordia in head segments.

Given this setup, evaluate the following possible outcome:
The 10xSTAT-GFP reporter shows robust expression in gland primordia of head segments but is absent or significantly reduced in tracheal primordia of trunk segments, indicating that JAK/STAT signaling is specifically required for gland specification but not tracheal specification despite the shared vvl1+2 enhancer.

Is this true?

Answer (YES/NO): NO